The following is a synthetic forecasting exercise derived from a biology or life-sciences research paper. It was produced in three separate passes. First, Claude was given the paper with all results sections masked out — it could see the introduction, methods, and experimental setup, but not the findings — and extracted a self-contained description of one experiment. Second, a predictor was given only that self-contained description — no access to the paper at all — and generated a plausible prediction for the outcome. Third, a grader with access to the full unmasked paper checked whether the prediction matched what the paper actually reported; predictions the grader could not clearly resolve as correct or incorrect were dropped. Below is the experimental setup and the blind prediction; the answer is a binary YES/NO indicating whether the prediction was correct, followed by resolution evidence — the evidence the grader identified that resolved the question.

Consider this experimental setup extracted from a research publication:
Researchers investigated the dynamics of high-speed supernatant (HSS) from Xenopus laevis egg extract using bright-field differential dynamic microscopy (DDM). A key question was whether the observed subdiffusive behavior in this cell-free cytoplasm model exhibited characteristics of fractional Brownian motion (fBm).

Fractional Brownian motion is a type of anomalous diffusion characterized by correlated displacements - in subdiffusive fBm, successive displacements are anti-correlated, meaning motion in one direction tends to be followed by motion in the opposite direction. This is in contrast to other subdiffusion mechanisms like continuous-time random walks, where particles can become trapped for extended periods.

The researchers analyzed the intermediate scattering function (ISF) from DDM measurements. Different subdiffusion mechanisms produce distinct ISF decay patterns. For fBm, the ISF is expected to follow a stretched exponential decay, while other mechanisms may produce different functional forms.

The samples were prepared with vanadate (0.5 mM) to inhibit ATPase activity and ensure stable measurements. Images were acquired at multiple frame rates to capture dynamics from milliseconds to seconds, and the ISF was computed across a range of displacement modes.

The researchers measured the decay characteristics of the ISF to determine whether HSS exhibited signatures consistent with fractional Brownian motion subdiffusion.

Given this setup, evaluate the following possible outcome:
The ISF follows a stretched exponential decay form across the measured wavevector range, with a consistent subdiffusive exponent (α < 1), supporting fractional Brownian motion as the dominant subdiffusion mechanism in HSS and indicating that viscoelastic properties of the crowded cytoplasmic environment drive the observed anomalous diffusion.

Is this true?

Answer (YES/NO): NO